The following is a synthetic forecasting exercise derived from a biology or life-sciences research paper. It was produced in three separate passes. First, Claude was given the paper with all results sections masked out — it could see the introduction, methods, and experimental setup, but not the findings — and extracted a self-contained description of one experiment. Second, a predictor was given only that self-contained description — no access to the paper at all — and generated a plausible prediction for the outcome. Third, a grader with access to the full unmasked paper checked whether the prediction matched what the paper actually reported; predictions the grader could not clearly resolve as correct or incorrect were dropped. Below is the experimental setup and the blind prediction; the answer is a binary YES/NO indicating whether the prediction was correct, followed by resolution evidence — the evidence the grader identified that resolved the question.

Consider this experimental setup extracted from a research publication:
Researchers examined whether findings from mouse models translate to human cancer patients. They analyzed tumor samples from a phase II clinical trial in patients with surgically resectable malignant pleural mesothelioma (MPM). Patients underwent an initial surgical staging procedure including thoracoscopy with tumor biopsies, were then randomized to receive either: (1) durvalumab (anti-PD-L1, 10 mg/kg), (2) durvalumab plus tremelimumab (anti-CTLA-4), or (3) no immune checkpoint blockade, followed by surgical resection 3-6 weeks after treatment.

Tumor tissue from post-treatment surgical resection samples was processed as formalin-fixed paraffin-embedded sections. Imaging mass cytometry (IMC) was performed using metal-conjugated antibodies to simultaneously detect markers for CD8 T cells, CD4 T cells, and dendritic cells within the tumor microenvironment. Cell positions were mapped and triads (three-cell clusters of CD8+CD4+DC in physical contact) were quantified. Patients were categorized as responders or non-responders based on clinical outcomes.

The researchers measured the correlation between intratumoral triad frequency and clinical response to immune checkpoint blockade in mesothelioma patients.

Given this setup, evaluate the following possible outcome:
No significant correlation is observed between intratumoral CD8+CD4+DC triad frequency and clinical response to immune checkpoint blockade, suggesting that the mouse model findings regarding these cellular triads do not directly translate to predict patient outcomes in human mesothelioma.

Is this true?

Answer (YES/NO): NO